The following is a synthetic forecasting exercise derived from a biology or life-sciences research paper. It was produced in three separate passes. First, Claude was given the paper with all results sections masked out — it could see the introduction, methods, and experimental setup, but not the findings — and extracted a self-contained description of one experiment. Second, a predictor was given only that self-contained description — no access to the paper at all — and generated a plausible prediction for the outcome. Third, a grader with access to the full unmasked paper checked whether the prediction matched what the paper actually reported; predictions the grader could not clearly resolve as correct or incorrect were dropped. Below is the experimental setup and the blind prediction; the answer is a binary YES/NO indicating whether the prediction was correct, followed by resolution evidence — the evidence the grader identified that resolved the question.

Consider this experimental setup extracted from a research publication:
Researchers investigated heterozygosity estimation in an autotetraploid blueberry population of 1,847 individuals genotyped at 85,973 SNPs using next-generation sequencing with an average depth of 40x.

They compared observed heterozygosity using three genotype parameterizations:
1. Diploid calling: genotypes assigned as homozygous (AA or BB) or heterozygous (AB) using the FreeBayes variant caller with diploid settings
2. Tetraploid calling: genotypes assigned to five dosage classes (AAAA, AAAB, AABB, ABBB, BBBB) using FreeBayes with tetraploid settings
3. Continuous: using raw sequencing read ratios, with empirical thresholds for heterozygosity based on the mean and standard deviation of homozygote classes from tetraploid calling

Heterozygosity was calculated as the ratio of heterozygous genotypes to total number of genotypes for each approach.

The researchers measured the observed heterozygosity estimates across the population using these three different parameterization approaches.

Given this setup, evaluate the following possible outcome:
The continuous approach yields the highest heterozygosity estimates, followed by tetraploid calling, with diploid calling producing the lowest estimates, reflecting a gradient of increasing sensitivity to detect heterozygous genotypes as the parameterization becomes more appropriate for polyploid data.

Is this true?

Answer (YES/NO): YES